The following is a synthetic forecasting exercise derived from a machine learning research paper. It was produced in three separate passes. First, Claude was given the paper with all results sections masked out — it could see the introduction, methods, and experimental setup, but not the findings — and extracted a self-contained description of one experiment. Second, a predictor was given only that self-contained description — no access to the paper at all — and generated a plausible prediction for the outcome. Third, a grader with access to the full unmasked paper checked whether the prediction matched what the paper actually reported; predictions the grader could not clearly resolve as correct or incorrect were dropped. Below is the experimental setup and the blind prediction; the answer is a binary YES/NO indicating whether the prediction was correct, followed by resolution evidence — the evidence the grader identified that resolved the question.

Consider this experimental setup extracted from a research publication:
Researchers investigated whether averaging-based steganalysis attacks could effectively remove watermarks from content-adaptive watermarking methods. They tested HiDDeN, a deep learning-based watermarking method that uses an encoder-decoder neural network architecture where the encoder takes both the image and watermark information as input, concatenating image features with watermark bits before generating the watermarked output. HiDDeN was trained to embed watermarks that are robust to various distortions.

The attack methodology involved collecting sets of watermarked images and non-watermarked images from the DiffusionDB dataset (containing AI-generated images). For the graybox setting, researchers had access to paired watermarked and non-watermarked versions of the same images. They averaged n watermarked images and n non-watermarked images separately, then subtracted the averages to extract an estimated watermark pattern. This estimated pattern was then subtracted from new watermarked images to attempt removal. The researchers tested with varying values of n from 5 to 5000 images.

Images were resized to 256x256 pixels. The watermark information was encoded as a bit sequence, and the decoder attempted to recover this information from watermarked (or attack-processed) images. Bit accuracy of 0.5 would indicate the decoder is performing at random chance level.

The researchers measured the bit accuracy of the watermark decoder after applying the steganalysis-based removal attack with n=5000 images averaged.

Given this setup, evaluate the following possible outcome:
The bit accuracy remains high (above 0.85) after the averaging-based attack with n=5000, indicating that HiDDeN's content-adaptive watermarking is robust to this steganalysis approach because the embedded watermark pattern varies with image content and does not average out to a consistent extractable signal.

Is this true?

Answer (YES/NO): YES